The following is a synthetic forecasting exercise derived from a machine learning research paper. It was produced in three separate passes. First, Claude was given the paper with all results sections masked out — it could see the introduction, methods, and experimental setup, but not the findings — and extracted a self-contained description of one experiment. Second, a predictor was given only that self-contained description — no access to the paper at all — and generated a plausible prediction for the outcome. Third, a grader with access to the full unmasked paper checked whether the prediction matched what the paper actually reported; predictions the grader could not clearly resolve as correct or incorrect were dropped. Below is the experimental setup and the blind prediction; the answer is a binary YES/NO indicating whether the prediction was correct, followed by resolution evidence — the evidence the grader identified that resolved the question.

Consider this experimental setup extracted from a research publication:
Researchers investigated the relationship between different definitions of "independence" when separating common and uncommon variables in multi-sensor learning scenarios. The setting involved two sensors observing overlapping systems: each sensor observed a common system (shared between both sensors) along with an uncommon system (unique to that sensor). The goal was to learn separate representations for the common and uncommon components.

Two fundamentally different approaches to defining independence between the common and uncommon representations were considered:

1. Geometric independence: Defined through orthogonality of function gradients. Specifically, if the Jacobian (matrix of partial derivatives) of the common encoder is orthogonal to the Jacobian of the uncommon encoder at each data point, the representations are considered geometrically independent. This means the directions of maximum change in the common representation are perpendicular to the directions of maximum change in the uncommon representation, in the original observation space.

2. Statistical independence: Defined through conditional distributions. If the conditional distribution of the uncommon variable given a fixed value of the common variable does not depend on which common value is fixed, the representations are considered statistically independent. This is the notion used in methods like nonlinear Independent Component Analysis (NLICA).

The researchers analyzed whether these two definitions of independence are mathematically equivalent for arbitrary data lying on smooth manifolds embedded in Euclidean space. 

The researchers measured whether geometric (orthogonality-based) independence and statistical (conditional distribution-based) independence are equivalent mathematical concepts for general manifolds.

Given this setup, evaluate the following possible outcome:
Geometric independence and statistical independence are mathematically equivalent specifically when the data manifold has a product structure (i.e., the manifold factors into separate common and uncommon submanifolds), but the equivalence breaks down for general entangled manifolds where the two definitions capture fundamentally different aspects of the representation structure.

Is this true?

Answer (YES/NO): NO